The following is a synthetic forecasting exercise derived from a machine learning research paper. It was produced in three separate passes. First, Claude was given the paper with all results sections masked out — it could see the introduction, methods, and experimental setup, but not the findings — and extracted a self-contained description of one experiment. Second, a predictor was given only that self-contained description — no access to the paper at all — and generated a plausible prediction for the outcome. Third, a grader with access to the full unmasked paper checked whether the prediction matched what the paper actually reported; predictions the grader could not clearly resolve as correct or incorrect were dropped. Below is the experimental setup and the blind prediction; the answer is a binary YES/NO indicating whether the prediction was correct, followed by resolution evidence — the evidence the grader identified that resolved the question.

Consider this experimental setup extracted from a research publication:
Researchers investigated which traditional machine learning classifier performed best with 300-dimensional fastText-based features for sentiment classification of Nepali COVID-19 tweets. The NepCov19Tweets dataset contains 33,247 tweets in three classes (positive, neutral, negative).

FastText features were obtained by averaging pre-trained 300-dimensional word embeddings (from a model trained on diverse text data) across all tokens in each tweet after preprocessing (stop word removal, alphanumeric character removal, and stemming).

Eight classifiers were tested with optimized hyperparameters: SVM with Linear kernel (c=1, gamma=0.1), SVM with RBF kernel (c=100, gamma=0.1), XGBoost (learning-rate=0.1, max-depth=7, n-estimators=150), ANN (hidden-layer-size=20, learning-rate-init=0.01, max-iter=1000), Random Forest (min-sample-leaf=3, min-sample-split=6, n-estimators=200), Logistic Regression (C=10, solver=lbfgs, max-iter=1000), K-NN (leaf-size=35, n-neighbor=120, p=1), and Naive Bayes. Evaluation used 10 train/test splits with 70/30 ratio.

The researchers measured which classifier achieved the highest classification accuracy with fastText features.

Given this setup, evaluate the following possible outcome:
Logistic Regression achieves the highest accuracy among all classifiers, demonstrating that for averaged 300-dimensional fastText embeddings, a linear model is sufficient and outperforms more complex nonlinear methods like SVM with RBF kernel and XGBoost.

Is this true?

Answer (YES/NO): NO